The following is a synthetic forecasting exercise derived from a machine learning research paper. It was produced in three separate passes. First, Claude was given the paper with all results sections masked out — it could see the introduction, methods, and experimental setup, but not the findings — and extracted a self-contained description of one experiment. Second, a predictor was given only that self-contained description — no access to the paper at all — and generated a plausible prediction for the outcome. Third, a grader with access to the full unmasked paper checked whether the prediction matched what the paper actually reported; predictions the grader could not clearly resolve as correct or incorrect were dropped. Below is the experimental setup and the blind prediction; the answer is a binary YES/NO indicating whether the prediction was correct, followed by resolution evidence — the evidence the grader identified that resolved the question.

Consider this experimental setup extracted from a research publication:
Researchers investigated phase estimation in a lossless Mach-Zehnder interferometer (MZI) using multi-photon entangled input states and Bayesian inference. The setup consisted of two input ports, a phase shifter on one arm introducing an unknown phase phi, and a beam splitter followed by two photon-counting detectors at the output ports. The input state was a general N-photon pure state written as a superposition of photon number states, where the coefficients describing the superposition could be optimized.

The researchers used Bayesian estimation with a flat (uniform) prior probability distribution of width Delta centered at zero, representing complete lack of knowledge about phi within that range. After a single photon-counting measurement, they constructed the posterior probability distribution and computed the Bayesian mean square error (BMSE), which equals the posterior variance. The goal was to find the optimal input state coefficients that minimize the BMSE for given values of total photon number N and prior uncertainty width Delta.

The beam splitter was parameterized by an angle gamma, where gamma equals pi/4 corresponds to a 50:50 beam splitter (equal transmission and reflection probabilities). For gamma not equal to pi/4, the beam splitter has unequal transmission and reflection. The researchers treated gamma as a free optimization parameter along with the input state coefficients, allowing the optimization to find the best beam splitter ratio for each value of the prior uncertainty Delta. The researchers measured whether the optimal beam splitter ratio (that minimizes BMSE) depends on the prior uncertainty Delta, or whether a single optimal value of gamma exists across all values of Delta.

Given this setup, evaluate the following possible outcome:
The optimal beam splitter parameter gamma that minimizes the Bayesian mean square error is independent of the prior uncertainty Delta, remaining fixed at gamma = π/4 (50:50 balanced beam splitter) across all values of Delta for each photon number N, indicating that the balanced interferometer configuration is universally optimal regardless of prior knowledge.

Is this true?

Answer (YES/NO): YES